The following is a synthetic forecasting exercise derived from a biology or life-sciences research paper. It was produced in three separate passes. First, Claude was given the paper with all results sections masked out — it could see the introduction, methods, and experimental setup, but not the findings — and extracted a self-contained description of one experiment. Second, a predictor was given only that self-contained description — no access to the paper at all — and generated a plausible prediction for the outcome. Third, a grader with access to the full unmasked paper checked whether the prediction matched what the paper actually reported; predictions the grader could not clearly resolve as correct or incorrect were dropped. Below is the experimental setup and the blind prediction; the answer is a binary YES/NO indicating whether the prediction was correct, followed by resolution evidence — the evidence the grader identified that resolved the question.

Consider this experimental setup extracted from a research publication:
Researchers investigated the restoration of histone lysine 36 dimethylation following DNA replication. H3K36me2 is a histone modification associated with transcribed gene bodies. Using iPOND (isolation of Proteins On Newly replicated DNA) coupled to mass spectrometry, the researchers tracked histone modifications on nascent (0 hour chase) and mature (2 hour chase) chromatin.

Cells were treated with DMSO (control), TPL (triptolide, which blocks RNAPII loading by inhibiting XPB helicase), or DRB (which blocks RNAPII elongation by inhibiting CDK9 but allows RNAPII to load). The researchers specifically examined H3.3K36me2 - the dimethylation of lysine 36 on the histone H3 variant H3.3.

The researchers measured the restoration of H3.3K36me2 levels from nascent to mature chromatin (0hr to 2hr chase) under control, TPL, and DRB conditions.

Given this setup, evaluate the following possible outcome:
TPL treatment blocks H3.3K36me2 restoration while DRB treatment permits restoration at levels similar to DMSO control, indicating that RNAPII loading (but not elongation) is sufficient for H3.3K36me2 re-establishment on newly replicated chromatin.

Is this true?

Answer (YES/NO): NO